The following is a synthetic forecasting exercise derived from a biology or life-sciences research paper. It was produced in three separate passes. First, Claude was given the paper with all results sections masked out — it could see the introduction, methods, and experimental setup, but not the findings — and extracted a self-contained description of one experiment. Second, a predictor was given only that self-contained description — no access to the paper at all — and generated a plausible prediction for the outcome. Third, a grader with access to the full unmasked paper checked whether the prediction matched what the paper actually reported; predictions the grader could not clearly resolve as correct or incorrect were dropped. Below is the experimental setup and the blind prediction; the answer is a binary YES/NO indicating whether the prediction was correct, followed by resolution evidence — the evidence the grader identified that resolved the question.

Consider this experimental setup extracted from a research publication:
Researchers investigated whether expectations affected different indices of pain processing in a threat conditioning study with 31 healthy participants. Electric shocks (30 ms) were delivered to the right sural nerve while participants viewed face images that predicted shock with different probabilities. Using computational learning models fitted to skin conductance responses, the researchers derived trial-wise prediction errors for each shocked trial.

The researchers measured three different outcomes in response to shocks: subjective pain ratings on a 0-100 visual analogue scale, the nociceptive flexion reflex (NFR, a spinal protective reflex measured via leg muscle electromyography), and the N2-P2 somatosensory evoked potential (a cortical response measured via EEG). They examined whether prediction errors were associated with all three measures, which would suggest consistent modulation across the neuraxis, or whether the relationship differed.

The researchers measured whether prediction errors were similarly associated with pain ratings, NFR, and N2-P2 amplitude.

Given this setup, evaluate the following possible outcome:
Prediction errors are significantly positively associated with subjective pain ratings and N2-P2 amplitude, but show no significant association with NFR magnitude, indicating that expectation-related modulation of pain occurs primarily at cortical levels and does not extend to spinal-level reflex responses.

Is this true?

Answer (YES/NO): NO